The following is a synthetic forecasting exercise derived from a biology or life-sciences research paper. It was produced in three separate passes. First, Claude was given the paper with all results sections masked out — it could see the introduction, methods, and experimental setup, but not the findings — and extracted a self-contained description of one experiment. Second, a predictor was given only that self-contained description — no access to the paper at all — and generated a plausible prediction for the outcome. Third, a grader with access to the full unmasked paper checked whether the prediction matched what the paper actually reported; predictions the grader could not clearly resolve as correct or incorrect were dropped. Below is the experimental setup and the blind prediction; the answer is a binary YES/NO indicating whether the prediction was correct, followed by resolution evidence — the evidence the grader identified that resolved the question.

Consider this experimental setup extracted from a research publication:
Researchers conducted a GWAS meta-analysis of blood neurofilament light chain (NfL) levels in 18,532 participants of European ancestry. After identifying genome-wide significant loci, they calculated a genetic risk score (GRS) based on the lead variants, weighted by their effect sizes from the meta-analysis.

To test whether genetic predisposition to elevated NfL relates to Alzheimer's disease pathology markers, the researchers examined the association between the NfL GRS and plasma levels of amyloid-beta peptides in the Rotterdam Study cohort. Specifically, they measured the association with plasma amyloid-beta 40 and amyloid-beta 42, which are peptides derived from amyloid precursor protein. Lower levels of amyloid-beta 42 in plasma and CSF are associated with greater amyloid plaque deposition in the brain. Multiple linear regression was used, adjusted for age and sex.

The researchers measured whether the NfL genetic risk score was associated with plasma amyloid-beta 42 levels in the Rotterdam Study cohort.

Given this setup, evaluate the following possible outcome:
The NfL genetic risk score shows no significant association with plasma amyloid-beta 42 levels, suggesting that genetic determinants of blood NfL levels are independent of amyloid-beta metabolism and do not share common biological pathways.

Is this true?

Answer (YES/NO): NO